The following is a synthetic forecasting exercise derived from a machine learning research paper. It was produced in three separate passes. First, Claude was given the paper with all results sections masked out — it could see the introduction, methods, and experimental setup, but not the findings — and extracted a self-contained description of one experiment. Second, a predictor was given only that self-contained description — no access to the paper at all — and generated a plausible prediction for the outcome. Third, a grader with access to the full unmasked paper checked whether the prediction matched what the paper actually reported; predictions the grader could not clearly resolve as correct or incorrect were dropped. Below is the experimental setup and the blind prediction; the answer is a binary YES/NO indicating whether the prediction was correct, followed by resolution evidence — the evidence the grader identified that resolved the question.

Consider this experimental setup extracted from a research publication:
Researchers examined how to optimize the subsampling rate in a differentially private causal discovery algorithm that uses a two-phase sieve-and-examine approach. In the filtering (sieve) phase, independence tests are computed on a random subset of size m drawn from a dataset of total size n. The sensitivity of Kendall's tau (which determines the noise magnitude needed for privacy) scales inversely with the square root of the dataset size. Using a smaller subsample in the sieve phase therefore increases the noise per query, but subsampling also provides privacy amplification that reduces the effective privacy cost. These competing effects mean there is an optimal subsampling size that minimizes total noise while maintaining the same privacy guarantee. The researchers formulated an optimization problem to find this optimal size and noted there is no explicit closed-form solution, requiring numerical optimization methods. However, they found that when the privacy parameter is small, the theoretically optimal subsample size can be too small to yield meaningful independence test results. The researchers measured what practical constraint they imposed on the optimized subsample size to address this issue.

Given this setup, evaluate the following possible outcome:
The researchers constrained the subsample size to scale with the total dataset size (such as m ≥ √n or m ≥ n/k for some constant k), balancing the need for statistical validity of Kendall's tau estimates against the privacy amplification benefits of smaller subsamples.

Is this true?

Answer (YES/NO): YES